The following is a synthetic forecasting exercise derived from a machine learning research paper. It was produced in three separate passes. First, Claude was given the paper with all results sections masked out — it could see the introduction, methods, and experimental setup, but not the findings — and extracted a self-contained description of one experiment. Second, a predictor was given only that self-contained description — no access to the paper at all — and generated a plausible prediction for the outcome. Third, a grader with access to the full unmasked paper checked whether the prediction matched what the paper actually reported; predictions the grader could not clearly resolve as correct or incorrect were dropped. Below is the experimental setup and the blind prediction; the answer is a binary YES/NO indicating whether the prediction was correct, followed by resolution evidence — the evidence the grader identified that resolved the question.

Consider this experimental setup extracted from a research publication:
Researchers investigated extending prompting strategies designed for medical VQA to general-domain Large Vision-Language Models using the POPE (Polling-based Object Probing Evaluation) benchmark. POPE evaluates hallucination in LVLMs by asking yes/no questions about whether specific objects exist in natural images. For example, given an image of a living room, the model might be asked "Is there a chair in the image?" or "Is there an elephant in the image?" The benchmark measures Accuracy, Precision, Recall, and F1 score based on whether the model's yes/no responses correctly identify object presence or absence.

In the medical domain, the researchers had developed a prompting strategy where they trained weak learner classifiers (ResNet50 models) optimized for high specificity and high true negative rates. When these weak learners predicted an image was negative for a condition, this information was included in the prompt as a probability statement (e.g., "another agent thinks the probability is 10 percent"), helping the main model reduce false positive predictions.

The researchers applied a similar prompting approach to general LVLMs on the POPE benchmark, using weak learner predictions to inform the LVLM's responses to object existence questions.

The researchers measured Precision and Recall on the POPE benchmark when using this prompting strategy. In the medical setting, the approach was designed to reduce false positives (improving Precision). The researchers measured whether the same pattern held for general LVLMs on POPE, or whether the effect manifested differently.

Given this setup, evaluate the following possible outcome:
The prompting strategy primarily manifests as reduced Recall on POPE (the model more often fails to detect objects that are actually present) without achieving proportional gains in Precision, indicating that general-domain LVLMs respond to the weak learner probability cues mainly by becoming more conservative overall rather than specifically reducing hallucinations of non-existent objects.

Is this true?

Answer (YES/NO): NO